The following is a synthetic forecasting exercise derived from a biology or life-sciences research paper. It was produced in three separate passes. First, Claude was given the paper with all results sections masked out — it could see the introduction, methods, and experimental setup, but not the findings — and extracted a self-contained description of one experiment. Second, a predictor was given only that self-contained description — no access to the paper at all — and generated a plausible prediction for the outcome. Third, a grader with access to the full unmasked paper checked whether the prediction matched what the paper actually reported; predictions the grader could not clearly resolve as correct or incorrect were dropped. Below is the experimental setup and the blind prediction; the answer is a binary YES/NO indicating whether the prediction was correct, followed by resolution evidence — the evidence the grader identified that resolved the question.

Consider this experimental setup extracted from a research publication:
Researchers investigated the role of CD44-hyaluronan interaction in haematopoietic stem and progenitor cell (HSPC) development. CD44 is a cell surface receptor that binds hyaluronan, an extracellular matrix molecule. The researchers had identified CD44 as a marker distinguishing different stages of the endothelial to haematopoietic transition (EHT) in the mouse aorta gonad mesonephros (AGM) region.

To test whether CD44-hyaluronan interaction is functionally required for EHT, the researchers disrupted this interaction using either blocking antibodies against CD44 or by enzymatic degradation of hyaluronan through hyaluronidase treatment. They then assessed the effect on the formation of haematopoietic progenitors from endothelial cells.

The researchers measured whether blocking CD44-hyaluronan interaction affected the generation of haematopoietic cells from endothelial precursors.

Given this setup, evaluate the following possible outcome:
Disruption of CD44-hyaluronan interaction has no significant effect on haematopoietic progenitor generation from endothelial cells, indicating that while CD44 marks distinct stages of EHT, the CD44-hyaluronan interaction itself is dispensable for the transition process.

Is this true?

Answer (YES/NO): NO